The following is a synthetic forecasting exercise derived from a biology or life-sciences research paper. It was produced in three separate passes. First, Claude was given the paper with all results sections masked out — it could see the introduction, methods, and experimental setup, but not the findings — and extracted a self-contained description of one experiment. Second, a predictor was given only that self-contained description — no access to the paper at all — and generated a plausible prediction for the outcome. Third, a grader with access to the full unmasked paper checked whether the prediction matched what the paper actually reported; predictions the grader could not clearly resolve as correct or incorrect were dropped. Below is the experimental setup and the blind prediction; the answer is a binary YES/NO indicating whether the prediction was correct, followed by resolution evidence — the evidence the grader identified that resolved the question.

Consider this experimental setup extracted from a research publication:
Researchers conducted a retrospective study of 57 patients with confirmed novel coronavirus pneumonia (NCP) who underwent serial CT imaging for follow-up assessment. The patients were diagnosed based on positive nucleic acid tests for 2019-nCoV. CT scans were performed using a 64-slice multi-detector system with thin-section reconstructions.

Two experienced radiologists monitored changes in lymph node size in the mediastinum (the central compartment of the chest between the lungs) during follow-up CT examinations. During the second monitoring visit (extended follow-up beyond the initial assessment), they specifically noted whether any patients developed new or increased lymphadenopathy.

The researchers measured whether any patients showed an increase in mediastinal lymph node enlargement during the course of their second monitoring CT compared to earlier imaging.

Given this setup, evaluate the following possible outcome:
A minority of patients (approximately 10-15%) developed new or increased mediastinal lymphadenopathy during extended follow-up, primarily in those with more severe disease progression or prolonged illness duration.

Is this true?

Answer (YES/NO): NO